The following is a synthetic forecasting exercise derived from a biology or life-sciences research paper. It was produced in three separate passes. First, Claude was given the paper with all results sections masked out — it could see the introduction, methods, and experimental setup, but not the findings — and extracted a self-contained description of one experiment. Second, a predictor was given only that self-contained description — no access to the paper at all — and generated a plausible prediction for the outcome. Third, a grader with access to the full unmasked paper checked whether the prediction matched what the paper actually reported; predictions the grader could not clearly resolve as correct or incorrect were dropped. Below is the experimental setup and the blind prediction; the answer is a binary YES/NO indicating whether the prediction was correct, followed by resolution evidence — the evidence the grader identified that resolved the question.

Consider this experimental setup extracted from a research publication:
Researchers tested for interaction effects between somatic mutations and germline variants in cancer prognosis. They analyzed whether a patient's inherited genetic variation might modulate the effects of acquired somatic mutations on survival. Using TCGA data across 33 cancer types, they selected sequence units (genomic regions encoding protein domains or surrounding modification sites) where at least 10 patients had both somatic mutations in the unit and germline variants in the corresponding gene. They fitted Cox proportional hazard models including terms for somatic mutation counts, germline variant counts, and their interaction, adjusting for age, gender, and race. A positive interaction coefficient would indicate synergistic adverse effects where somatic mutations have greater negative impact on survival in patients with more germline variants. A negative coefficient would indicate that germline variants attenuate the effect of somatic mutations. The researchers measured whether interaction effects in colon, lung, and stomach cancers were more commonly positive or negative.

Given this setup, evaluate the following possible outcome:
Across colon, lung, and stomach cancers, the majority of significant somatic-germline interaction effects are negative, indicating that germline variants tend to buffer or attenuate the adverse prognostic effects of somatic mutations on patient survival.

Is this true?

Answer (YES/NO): NO